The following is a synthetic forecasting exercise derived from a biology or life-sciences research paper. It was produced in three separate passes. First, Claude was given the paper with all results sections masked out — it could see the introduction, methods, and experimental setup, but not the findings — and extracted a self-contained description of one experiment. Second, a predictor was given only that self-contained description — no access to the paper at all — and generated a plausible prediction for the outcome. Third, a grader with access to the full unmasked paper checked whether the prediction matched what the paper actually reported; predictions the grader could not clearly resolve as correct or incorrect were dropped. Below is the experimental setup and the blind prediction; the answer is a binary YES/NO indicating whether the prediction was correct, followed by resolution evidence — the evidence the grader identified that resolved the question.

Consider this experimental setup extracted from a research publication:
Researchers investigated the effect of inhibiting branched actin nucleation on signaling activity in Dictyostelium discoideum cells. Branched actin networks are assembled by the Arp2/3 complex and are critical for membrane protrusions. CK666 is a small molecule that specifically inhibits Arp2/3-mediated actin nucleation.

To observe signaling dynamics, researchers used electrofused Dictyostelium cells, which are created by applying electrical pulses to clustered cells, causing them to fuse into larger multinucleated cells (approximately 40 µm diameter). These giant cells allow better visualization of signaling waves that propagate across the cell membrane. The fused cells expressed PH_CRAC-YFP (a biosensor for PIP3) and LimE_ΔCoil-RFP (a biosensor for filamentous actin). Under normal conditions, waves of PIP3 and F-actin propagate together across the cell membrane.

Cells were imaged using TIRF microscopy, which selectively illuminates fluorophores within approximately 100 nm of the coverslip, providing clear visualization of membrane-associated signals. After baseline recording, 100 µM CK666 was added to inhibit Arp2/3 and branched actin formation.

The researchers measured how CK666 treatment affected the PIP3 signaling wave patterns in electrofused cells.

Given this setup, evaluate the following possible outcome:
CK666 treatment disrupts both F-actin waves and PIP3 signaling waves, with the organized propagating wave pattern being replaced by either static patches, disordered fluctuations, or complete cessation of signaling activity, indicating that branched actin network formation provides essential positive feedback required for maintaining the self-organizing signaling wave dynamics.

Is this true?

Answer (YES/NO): YES